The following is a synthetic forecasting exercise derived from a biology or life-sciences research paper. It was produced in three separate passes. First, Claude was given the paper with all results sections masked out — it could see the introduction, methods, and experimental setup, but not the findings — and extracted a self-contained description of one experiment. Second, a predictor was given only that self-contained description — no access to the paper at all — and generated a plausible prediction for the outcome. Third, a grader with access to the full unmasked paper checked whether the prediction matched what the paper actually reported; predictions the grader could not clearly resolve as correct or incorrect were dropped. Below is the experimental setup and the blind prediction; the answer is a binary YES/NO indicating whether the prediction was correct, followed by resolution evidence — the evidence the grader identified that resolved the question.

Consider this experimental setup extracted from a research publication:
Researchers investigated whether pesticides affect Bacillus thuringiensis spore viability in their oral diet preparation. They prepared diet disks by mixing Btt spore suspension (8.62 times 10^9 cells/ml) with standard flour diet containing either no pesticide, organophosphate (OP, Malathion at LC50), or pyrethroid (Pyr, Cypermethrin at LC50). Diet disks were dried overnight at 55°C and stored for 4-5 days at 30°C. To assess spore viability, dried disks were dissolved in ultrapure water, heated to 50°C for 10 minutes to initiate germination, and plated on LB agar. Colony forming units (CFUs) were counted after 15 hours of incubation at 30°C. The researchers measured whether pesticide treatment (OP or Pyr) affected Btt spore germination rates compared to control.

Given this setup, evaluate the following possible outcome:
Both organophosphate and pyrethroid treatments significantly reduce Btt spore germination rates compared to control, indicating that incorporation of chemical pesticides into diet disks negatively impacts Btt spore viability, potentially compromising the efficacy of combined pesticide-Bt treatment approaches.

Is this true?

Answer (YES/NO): NO